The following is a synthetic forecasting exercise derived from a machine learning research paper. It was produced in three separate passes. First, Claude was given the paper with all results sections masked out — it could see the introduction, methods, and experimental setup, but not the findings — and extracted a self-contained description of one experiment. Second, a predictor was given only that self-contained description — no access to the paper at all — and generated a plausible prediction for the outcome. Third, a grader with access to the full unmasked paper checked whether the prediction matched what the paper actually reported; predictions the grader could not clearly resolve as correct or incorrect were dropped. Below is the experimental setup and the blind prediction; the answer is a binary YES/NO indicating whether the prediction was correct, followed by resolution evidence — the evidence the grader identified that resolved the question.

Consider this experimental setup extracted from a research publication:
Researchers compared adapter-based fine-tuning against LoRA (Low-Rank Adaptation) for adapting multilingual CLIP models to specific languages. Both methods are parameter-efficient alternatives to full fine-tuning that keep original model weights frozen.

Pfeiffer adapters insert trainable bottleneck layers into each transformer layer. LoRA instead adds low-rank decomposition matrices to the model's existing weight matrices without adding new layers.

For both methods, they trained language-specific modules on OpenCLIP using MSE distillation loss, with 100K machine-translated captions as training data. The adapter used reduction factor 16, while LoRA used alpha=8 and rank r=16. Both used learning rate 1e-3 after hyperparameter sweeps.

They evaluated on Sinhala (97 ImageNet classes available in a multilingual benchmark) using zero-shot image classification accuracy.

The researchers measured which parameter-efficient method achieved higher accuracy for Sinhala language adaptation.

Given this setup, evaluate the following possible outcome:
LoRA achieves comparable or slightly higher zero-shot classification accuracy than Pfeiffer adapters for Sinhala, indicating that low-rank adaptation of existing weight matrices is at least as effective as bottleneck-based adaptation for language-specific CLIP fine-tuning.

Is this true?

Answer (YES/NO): NO